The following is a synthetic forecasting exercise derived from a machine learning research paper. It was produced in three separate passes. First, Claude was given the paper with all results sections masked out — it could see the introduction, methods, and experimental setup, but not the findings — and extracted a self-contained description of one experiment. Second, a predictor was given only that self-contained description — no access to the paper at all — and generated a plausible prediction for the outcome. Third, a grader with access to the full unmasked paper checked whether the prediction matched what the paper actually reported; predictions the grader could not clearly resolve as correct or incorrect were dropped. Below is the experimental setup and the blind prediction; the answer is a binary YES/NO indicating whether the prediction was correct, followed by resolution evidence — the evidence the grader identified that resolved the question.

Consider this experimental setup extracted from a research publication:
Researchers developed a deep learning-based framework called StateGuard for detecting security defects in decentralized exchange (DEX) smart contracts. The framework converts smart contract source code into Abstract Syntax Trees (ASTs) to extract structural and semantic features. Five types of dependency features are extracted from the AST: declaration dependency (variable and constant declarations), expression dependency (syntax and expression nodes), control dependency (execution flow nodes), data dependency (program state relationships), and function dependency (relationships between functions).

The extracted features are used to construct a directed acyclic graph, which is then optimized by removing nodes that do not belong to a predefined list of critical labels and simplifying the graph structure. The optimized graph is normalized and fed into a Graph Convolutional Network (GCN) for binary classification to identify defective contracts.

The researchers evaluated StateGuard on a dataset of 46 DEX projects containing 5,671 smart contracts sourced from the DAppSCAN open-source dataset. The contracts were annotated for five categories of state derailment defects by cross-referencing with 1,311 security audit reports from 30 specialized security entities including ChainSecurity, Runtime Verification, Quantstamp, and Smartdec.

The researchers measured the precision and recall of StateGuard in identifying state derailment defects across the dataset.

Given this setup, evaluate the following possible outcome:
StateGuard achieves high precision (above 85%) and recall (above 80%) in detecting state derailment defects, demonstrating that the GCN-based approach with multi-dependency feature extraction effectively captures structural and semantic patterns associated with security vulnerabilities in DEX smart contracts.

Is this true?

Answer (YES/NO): YES